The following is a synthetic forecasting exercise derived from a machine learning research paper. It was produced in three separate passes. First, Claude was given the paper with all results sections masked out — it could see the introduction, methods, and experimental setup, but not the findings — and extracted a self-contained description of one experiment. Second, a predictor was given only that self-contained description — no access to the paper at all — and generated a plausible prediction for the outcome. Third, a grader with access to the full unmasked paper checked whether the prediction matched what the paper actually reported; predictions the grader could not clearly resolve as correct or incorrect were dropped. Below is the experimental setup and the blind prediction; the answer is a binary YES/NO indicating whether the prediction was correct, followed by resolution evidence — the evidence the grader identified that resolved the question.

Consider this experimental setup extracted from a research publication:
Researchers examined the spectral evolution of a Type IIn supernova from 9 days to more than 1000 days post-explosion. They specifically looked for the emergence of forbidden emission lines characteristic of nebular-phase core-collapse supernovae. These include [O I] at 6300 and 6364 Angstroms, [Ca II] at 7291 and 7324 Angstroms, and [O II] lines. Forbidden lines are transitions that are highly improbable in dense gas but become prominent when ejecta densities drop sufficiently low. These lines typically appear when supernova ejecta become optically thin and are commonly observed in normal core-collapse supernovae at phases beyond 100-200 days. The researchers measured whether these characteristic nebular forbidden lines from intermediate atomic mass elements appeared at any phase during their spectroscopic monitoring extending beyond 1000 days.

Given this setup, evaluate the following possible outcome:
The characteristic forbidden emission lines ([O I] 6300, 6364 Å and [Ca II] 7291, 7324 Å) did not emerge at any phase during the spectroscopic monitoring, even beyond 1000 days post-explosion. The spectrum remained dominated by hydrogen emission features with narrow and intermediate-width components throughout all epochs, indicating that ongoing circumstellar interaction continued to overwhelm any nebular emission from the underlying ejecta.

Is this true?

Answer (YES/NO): YES